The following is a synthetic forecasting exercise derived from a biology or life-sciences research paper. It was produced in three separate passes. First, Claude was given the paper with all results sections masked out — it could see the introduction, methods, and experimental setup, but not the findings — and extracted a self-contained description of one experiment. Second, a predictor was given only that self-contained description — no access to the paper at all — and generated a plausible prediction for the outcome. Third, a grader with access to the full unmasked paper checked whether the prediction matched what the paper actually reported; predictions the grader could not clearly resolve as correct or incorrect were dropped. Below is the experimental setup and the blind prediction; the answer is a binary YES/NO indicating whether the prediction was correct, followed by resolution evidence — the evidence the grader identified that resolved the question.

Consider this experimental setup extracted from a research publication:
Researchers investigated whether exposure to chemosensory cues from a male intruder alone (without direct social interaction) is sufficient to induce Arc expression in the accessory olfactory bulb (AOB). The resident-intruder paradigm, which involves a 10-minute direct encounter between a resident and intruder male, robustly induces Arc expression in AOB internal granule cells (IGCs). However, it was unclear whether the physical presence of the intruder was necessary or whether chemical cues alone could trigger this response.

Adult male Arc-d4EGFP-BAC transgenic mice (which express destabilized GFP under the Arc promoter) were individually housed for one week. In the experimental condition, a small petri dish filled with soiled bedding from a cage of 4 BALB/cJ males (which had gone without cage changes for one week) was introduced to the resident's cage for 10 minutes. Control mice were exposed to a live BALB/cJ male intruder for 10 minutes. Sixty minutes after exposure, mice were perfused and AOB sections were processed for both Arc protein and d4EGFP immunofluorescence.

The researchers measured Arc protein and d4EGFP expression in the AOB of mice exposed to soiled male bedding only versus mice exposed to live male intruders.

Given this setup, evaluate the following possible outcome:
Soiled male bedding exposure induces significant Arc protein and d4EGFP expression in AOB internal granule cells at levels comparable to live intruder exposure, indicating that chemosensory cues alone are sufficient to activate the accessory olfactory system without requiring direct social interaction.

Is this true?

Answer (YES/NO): NO